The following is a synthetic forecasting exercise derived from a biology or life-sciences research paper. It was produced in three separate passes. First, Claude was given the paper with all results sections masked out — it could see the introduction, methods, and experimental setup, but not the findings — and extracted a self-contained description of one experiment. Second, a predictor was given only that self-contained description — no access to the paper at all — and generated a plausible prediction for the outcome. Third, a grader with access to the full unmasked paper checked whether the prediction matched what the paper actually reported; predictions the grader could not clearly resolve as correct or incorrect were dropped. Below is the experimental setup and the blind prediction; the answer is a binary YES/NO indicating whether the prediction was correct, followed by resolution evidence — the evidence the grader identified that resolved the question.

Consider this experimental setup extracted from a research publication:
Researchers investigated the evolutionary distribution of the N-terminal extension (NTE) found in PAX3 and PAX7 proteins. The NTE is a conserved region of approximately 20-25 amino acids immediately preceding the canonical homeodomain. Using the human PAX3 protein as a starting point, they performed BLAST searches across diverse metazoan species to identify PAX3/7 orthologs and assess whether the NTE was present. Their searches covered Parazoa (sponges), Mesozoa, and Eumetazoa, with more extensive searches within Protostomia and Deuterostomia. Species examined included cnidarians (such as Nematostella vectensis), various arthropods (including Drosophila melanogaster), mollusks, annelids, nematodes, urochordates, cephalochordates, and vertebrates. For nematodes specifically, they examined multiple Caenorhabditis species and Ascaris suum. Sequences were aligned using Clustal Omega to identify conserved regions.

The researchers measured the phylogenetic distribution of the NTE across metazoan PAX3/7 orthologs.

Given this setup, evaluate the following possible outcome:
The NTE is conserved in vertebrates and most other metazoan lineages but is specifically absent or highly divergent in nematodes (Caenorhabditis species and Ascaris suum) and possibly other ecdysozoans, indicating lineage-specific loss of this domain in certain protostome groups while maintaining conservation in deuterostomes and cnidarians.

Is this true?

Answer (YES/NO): NO